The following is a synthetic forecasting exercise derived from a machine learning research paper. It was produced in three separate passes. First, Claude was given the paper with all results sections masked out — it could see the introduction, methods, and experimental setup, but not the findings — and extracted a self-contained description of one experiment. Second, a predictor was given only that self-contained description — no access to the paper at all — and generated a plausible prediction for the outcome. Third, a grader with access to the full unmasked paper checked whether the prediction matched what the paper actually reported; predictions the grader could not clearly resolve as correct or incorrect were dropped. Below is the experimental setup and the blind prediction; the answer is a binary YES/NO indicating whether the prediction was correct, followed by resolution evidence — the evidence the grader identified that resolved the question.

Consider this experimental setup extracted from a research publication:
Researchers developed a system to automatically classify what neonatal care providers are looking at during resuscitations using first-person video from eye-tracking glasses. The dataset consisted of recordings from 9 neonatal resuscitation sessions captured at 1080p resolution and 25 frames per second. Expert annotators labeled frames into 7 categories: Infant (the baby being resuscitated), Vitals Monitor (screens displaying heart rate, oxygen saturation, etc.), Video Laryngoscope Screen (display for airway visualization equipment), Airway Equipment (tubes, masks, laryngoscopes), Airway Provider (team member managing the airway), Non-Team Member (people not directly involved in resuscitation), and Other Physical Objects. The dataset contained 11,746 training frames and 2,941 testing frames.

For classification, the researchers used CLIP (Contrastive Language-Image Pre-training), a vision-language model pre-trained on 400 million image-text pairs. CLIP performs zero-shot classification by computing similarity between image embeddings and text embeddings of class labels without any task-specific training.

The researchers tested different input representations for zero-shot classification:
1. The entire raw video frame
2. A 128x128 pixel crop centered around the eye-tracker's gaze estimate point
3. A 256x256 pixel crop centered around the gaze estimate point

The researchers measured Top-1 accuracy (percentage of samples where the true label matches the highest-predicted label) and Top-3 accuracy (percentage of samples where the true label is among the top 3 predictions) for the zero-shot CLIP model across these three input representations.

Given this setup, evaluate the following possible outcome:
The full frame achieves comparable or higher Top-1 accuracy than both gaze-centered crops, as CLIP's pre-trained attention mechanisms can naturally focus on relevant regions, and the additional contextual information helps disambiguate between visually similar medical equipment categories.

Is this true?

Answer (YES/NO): NO